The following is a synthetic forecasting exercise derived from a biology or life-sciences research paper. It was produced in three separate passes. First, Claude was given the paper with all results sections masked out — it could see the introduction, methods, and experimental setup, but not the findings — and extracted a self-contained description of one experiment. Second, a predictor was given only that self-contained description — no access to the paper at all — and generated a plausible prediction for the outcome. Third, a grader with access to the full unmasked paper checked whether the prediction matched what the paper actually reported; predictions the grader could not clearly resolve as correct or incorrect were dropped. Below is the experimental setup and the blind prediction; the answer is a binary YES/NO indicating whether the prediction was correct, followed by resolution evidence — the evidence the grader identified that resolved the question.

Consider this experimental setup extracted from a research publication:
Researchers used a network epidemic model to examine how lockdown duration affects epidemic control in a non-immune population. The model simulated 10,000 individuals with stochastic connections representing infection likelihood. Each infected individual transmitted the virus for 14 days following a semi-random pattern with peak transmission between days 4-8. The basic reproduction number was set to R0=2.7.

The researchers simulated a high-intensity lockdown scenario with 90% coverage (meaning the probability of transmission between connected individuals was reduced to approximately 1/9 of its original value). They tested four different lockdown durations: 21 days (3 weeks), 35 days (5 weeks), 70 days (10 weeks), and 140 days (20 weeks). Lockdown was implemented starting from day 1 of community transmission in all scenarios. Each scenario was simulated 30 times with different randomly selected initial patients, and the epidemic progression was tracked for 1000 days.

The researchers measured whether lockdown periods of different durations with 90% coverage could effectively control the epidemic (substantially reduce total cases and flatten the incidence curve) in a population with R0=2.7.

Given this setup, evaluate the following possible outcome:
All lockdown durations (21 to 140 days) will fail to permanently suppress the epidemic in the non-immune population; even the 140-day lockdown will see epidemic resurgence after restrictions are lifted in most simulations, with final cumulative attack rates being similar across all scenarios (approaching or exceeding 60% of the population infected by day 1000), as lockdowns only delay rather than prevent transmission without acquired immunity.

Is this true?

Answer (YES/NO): YES